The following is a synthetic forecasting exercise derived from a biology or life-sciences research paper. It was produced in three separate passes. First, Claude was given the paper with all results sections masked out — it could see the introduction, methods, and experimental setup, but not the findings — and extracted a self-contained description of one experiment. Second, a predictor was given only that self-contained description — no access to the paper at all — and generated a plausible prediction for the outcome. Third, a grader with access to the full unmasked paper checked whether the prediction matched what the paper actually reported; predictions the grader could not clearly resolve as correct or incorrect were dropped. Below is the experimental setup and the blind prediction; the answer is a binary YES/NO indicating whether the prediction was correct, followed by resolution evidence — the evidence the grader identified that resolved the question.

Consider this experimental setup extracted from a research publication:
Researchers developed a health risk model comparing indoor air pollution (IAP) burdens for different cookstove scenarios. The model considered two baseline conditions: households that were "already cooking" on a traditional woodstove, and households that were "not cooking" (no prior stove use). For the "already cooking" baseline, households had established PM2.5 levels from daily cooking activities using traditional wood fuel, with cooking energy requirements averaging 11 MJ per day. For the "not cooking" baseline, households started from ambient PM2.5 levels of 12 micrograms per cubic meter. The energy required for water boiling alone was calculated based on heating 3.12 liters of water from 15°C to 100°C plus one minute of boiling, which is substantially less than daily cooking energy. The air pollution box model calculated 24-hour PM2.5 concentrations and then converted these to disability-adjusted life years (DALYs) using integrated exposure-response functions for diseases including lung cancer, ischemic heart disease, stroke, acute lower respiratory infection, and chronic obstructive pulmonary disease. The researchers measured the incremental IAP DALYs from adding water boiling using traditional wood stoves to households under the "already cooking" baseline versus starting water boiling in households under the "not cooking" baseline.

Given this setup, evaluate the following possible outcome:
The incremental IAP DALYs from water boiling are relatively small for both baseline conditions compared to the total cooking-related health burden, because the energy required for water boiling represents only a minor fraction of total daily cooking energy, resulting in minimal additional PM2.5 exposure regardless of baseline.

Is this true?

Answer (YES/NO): NO